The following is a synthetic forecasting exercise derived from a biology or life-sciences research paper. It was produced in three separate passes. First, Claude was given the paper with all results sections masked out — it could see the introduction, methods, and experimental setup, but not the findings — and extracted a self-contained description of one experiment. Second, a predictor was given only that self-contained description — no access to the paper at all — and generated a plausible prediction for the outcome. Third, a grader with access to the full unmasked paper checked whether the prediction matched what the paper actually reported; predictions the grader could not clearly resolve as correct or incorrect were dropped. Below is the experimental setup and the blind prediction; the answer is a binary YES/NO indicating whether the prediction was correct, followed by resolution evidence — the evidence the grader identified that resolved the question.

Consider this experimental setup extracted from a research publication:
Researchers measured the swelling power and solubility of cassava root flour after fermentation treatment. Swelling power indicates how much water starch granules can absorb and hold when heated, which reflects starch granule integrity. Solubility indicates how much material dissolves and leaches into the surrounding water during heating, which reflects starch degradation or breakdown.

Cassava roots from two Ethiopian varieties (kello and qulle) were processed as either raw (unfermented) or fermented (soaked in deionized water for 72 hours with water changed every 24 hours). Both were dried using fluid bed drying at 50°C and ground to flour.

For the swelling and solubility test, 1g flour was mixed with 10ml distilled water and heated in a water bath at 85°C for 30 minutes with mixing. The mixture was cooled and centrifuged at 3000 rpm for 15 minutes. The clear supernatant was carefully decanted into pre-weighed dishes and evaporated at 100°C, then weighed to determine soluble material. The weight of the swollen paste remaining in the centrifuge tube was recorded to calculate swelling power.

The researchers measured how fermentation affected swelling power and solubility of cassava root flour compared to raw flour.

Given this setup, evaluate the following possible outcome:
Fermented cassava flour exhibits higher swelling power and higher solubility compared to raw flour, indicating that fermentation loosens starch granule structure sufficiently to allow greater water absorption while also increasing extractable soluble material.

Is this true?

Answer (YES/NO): NO